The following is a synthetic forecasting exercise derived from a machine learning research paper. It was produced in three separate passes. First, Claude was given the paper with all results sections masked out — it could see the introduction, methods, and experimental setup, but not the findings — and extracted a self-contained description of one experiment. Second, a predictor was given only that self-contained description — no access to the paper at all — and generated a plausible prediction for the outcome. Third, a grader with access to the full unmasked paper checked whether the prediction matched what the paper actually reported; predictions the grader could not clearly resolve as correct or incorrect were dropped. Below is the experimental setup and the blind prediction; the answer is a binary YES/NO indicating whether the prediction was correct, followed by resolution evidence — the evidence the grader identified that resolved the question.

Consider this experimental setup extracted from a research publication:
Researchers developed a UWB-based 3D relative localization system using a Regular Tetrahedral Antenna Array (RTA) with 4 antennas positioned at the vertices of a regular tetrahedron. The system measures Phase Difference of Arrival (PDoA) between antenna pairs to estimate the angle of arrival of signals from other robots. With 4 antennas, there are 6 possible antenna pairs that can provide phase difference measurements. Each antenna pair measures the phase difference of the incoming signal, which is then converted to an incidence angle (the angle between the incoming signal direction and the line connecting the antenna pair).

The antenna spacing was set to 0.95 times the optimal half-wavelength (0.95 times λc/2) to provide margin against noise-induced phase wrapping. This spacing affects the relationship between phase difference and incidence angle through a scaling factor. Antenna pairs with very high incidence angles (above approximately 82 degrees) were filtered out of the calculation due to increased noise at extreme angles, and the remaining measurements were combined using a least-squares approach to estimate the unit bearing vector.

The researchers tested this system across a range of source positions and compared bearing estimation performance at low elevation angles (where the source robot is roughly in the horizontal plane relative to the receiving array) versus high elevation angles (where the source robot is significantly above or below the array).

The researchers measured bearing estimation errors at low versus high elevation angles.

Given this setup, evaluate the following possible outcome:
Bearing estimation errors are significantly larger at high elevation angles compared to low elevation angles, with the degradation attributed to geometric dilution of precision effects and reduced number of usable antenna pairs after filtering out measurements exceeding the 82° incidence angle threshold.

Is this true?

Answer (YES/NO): NO